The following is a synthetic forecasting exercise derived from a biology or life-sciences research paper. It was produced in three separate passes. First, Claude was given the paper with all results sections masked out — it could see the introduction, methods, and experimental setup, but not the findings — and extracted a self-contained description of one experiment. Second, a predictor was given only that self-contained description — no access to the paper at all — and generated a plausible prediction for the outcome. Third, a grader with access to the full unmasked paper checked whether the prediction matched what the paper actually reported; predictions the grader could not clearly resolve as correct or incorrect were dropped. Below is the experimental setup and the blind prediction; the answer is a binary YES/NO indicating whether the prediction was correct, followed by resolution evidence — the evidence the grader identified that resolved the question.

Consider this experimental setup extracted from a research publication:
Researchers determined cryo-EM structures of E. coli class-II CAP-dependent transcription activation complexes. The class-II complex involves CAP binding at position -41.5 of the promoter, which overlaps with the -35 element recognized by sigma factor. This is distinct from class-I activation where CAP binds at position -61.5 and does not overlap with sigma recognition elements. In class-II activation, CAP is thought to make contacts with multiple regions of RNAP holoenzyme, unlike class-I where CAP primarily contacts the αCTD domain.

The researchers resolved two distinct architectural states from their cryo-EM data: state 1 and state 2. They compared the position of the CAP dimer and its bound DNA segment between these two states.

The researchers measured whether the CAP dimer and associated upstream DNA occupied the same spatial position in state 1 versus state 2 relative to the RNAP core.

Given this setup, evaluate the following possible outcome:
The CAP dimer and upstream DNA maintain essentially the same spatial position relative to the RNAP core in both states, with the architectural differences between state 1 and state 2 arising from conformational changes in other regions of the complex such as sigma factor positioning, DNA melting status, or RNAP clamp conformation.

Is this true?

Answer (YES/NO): NO